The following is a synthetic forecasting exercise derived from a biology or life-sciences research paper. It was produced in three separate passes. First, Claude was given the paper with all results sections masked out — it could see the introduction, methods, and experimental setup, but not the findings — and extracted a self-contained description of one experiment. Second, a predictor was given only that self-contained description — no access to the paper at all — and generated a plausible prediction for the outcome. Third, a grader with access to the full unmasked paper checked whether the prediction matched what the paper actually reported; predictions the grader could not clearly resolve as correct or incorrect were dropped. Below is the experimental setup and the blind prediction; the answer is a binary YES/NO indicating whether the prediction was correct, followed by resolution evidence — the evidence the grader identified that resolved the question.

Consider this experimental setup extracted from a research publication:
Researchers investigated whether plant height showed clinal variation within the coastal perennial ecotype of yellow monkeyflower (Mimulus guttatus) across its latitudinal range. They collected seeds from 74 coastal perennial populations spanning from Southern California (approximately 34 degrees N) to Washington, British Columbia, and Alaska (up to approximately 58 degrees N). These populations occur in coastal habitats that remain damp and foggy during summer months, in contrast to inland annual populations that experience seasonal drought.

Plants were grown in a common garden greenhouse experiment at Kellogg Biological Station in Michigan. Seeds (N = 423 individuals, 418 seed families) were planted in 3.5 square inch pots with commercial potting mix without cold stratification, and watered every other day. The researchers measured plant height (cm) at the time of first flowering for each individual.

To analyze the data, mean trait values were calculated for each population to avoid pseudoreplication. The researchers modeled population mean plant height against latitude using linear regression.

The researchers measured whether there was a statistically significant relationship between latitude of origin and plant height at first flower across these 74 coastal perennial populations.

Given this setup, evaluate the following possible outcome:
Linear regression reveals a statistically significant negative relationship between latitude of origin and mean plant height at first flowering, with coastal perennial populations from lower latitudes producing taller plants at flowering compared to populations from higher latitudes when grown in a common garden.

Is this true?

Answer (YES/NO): YES